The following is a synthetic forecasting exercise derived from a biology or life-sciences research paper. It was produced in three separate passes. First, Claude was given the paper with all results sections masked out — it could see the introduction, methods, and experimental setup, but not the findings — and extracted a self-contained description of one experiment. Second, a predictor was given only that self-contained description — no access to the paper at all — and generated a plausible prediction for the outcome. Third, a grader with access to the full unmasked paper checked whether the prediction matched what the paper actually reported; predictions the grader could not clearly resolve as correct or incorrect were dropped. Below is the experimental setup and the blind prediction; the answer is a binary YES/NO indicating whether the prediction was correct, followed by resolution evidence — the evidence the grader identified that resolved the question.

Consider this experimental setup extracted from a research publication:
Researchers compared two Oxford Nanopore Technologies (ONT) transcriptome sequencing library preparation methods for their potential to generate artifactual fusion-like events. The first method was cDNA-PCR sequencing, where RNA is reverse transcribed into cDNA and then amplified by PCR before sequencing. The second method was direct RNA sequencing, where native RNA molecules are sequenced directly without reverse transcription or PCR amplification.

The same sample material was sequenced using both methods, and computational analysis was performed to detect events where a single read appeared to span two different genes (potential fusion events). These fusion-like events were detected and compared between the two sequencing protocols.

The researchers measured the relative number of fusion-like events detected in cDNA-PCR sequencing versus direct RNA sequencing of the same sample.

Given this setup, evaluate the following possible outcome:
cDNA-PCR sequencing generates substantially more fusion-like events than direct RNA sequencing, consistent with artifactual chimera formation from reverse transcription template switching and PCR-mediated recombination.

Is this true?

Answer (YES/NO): YES